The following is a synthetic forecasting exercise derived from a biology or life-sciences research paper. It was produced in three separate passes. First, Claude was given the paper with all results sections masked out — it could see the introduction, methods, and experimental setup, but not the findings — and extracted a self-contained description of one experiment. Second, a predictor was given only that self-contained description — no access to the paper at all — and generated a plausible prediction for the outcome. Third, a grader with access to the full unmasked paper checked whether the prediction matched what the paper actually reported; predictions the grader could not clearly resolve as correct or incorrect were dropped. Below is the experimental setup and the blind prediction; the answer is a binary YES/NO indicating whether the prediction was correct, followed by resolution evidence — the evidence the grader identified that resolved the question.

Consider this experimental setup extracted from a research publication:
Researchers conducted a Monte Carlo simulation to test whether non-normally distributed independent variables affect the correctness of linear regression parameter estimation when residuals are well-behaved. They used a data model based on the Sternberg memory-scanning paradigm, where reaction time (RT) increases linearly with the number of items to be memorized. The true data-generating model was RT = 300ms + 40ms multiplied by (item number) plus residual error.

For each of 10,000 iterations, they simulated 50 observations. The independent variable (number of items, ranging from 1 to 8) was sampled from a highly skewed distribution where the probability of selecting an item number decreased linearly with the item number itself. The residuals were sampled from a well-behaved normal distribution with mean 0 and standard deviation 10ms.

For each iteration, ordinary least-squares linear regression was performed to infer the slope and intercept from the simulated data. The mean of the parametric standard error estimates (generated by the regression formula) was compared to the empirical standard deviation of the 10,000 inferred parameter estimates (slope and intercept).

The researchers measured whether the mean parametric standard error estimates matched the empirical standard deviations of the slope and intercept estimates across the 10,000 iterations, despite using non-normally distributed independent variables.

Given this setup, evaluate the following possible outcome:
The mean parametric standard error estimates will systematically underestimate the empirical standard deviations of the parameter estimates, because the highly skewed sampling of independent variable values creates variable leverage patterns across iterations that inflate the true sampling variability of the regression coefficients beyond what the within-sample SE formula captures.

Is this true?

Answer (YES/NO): NO